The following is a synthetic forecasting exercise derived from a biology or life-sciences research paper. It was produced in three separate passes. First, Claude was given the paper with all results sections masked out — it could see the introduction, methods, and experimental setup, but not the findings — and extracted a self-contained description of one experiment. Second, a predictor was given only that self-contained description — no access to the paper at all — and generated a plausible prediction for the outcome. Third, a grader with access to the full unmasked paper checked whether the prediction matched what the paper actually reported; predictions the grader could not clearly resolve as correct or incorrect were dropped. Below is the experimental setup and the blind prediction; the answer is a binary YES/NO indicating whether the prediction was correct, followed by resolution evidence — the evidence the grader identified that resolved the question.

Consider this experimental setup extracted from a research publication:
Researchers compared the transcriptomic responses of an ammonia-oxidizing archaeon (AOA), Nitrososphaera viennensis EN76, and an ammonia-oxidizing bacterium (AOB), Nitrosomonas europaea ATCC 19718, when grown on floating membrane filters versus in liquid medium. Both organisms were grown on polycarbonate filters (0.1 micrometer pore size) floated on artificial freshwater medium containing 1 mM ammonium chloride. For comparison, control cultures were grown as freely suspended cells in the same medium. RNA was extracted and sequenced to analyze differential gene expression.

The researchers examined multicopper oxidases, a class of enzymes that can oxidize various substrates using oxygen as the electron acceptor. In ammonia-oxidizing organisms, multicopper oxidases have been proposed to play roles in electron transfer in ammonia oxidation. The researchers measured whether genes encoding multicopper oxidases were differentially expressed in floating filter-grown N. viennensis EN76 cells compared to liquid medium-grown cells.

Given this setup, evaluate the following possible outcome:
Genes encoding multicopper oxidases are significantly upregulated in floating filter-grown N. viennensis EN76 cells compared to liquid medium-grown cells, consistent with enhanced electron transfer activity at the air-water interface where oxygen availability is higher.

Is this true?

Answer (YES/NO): NO